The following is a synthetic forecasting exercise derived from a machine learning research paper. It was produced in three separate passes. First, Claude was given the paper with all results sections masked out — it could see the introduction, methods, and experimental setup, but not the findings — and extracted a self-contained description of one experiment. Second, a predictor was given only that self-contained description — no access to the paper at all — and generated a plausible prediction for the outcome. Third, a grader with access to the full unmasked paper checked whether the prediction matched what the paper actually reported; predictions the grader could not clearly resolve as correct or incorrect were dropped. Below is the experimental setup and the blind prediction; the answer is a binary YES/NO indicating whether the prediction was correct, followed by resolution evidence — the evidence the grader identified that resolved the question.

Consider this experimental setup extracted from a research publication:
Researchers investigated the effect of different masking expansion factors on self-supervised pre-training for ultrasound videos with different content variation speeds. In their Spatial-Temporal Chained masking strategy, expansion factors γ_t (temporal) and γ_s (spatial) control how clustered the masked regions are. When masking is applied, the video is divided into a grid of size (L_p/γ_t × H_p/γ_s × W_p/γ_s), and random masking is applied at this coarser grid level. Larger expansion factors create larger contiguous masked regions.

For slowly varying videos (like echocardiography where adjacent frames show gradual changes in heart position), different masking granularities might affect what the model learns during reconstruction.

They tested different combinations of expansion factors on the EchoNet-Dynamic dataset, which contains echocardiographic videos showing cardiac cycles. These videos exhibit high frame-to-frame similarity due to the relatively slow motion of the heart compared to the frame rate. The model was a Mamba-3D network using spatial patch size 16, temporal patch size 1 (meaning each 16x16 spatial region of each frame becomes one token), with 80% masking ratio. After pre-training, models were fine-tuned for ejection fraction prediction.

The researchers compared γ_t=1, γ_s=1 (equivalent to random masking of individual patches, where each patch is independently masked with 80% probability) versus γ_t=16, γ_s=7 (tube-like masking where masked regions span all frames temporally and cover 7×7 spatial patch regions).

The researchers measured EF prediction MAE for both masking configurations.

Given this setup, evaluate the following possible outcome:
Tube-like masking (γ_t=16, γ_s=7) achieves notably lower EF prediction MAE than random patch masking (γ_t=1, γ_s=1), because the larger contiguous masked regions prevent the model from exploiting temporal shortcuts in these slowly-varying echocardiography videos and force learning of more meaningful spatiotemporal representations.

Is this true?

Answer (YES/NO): NO